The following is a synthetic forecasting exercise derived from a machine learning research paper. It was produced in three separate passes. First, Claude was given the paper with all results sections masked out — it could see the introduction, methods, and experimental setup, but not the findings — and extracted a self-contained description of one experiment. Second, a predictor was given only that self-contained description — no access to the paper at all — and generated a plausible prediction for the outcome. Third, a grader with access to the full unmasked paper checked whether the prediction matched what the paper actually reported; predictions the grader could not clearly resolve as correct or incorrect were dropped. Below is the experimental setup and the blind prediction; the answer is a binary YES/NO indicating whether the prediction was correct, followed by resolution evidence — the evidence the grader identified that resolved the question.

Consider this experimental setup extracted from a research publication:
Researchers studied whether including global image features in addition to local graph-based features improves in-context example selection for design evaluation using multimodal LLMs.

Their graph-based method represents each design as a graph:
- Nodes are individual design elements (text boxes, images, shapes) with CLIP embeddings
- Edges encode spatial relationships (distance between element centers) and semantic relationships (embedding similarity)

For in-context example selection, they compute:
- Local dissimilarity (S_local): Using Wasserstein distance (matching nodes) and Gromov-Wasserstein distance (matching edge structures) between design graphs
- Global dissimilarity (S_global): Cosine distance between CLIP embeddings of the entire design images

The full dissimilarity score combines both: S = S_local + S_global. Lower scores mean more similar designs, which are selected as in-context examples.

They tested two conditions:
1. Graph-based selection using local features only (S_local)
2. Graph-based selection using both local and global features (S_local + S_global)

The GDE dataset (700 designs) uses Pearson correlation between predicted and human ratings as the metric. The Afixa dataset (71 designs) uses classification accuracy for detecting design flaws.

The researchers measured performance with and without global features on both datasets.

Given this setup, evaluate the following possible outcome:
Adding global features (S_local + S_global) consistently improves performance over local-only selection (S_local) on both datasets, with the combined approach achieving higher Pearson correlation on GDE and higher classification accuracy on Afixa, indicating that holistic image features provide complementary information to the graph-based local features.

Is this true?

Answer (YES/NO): YES